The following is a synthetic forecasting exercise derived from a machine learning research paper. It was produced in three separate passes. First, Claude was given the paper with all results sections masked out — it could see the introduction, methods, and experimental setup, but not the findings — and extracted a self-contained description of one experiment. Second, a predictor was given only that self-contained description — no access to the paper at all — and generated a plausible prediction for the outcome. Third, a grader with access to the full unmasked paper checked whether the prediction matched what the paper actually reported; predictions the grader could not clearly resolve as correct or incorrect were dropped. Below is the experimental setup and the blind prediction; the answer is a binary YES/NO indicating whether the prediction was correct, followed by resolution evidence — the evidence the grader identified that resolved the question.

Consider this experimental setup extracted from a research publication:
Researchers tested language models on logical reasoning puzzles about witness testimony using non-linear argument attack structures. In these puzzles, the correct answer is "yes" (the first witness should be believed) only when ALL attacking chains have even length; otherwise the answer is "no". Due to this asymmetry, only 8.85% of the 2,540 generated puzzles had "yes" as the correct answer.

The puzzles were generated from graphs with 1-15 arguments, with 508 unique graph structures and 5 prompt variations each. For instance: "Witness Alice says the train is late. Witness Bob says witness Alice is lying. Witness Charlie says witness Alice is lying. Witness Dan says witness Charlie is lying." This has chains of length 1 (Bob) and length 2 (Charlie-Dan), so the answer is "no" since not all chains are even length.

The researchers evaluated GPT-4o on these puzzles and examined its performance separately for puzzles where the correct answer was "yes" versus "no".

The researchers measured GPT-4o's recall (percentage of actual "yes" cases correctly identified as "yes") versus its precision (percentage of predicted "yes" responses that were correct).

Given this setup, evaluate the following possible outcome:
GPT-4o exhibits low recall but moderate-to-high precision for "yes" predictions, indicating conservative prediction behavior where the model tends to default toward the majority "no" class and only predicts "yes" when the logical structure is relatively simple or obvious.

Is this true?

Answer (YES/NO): YES